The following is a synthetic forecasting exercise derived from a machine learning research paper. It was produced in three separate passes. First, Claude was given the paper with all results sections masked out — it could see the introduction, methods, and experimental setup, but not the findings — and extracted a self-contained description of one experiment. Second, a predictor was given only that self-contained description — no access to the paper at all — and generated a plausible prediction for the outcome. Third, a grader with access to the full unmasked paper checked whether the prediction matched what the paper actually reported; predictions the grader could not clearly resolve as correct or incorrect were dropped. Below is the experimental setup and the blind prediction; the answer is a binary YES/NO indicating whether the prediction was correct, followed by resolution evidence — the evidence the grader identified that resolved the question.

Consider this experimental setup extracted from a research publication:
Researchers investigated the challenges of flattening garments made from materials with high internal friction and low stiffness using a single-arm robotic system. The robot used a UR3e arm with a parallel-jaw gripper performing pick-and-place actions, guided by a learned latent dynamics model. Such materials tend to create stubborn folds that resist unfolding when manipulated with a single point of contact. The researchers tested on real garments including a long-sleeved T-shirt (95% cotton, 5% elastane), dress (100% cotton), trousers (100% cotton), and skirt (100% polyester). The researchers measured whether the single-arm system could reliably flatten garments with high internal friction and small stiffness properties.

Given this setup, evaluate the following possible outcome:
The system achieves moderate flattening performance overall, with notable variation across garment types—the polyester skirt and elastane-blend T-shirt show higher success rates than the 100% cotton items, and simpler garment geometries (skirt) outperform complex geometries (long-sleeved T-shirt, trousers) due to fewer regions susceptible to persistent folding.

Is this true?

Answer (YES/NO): NO